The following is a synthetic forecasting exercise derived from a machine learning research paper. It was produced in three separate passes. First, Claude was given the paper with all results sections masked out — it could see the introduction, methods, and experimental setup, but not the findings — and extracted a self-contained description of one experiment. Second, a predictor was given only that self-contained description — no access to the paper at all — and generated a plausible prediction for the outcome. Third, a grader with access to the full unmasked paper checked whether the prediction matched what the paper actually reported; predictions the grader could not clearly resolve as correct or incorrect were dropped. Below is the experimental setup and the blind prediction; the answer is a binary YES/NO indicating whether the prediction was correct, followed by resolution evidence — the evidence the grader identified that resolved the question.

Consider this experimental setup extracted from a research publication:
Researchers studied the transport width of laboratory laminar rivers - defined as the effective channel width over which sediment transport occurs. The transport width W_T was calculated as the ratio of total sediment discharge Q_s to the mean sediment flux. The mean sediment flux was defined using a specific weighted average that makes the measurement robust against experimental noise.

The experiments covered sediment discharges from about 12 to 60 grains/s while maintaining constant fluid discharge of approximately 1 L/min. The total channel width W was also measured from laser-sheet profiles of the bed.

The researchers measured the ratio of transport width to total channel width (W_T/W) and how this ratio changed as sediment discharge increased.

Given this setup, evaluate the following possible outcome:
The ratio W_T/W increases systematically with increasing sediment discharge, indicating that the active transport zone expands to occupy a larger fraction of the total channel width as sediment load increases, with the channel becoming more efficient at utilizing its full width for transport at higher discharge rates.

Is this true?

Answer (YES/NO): YES